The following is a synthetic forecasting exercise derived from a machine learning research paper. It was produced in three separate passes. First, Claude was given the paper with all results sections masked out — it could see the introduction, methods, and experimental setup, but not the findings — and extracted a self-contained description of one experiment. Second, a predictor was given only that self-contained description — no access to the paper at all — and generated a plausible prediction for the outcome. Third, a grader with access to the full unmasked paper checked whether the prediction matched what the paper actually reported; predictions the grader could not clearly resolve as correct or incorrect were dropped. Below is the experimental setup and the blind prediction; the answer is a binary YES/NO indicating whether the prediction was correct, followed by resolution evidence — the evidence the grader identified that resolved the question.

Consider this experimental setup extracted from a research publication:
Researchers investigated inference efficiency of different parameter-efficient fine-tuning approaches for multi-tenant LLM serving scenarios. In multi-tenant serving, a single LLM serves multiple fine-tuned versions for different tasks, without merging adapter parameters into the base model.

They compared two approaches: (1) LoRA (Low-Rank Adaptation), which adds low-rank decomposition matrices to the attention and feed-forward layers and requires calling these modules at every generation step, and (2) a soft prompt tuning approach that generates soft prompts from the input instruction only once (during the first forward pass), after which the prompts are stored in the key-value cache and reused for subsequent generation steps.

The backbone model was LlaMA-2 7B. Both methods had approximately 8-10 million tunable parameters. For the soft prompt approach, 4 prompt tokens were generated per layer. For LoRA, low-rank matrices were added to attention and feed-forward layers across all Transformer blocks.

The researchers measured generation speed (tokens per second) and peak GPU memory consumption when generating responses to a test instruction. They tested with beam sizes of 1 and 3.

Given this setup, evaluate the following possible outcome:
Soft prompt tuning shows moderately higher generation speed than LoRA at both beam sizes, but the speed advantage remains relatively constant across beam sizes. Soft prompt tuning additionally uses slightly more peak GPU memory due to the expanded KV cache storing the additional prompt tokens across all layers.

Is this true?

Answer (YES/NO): NO